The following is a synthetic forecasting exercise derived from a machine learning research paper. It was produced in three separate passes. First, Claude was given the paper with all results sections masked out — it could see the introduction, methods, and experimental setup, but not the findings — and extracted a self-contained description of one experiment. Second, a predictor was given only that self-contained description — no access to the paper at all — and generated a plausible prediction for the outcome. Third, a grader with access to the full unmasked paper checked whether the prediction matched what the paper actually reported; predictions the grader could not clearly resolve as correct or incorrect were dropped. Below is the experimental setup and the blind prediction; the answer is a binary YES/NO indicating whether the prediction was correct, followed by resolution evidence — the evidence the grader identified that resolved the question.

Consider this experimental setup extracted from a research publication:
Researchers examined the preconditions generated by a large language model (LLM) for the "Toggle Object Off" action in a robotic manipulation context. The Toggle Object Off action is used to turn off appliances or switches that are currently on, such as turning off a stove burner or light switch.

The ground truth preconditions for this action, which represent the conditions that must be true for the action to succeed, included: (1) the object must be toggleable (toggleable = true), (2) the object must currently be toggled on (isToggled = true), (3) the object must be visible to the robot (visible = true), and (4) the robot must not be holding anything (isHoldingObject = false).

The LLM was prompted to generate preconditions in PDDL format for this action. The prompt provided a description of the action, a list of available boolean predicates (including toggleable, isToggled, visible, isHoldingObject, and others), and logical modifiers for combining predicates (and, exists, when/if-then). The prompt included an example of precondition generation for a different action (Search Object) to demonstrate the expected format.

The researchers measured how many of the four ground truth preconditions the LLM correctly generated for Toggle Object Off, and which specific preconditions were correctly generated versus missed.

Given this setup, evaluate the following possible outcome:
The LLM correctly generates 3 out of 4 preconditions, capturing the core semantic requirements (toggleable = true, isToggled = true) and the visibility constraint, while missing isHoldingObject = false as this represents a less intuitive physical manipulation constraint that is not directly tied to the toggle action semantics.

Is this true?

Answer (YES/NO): NO